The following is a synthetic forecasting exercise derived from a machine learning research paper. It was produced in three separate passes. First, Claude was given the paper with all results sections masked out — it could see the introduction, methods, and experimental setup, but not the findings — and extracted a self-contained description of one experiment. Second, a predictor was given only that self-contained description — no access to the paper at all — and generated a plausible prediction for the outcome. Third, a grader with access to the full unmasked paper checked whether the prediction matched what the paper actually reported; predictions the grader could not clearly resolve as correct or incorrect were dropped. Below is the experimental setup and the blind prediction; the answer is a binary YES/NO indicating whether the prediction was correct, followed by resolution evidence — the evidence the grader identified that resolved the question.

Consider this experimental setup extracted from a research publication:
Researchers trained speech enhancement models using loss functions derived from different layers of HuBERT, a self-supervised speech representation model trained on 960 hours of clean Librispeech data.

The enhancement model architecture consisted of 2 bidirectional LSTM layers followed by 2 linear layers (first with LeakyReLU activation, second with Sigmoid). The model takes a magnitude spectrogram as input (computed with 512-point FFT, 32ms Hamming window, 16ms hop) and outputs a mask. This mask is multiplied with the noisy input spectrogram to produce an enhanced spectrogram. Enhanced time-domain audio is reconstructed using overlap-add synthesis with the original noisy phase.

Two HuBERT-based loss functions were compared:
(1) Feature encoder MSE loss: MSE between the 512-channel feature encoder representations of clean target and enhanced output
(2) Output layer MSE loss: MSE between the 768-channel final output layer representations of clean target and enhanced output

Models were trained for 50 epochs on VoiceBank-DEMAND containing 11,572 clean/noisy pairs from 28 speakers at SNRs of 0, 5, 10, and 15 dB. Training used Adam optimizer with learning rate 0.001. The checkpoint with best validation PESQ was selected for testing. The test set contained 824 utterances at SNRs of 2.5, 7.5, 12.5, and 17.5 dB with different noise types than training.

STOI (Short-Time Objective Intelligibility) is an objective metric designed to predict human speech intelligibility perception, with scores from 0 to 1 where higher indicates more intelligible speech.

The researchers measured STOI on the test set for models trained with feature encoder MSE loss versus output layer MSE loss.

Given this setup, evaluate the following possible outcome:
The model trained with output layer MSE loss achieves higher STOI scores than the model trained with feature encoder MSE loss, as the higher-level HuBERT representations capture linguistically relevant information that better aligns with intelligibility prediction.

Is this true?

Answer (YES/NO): NO